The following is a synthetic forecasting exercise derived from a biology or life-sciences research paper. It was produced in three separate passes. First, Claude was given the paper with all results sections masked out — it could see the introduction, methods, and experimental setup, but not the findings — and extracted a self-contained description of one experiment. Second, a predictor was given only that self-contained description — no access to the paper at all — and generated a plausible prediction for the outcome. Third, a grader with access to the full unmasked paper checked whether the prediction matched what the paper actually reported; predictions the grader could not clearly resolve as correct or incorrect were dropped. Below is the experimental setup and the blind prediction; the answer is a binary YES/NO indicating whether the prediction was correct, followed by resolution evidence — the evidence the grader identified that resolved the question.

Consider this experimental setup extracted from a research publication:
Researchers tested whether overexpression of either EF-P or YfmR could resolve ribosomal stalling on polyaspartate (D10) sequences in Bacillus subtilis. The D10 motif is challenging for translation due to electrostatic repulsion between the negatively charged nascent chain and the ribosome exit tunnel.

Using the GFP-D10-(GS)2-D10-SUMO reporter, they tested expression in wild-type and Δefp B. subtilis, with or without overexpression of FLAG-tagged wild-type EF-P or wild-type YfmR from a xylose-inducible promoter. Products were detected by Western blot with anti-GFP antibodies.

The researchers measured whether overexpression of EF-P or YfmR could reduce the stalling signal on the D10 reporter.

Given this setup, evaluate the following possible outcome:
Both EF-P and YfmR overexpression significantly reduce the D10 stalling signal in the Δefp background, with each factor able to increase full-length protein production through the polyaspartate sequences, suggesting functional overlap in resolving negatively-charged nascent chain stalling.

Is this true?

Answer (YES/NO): NO